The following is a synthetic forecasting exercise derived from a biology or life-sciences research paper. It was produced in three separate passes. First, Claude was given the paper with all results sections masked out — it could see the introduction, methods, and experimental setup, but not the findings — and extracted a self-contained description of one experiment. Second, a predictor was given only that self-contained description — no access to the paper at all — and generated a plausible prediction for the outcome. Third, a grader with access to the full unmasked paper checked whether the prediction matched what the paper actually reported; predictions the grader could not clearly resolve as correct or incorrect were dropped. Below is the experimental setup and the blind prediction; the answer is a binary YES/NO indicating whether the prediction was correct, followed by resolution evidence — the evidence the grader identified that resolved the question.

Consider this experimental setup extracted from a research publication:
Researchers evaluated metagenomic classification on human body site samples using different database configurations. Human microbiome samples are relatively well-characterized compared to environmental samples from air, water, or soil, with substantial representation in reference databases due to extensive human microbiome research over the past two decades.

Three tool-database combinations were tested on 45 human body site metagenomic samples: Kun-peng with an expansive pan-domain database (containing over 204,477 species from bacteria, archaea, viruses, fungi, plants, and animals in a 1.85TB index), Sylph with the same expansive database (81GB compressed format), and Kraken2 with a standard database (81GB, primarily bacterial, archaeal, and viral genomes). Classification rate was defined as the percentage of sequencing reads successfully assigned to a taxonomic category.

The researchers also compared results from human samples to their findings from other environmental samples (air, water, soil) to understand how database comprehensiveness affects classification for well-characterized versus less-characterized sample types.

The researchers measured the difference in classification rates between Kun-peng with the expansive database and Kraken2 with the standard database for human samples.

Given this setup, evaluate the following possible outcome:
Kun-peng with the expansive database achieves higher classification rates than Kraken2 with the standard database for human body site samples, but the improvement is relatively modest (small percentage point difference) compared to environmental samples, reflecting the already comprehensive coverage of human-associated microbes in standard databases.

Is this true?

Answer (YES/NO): YES